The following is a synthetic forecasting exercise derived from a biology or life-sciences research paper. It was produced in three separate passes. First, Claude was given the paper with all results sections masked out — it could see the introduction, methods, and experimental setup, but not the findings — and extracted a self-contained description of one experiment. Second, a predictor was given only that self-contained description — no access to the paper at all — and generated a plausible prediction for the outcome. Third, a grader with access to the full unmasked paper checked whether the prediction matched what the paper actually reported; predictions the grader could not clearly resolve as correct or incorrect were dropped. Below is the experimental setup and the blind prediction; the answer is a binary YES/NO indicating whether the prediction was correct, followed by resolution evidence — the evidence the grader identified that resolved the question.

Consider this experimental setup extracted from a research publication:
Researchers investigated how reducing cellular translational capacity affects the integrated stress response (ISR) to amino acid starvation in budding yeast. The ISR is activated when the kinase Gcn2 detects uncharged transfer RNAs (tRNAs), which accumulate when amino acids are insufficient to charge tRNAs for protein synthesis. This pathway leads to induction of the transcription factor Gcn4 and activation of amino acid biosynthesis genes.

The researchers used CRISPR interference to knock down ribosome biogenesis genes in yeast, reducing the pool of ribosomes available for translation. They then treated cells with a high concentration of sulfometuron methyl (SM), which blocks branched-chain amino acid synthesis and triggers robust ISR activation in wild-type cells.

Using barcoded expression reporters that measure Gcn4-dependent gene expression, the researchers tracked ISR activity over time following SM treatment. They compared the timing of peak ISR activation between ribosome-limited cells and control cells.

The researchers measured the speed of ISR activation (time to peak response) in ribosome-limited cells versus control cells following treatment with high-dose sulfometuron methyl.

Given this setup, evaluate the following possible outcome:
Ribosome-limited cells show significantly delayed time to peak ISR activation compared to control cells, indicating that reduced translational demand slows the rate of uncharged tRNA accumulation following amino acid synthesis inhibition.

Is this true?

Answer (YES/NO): YES